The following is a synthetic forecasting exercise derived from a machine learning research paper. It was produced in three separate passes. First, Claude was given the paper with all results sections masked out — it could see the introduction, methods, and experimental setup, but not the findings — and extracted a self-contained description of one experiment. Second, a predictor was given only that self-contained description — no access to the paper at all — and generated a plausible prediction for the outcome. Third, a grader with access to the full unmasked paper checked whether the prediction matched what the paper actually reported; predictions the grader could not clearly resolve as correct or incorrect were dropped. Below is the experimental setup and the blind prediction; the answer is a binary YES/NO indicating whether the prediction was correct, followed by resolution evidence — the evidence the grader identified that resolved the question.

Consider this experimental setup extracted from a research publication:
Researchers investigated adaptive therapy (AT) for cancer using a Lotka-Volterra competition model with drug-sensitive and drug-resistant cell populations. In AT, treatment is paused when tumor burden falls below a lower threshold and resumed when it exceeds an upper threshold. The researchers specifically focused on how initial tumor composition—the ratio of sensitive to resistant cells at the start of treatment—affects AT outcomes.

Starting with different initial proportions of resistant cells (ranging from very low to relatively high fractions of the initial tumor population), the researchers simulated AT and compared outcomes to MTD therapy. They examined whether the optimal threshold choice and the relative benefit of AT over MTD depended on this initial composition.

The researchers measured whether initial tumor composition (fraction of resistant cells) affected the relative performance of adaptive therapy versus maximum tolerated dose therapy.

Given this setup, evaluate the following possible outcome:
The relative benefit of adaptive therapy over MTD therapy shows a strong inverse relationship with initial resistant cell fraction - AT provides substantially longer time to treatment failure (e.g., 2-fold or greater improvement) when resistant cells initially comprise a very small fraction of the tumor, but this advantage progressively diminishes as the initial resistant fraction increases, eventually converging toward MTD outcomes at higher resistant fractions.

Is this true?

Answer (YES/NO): NO